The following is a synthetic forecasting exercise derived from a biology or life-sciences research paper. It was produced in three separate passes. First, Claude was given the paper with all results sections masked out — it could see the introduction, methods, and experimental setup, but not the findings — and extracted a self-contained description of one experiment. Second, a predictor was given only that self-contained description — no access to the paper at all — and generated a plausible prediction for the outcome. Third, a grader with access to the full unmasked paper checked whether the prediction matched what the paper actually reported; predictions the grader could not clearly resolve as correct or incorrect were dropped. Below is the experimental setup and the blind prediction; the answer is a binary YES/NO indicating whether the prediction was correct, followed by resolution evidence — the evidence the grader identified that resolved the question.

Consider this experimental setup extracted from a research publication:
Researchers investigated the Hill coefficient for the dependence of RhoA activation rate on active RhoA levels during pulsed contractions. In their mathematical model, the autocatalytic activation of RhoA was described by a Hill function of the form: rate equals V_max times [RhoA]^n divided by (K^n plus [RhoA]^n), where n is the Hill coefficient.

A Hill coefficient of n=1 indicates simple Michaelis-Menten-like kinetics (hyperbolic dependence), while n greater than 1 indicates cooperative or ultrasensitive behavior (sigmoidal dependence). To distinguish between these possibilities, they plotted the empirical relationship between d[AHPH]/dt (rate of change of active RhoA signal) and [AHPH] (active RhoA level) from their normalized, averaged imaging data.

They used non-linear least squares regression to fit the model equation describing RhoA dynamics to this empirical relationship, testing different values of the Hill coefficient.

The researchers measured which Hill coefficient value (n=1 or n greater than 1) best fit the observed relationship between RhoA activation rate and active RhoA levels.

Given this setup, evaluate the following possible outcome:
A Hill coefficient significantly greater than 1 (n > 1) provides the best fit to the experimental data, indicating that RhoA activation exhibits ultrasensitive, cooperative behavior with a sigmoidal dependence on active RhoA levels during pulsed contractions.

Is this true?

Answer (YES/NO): NO